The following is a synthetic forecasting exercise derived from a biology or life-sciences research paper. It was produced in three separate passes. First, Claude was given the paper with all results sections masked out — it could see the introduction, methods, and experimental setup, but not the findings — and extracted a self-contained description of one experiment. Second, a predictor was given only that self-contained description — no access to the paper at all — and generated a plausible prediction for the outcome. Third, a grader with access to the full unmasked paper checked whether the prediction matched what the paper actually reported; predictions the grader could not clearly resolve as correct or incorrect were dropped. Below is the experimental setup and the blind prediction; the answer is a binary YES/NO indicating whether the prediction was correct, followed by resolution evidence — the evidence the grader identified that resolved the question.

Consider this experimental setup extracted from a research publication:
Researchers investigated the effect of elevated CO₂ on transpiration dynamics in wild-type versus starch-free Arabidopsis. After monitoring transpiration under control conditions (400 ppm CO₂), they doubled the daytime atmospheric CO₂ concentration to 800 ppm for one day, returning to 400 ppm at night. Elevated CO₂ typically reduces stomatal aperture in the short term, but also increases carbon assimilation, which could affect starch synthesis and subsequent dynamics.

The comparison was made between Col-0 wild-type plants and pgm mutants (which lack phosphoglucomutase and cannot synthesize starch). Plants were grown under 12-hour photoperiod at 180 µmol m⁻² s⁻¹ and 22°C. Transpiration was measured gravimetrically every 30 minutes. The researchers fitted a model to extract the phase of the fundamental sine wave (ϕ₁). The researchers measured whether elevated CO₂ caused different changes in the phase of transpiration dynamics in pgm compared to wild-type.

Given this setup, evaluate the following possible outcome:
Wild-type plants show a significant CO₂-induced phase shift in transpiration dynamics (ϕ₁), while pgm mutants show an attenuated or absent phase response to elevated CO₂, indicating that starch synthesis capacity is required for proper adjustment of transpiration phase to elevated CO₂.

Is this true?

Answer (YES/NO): NO